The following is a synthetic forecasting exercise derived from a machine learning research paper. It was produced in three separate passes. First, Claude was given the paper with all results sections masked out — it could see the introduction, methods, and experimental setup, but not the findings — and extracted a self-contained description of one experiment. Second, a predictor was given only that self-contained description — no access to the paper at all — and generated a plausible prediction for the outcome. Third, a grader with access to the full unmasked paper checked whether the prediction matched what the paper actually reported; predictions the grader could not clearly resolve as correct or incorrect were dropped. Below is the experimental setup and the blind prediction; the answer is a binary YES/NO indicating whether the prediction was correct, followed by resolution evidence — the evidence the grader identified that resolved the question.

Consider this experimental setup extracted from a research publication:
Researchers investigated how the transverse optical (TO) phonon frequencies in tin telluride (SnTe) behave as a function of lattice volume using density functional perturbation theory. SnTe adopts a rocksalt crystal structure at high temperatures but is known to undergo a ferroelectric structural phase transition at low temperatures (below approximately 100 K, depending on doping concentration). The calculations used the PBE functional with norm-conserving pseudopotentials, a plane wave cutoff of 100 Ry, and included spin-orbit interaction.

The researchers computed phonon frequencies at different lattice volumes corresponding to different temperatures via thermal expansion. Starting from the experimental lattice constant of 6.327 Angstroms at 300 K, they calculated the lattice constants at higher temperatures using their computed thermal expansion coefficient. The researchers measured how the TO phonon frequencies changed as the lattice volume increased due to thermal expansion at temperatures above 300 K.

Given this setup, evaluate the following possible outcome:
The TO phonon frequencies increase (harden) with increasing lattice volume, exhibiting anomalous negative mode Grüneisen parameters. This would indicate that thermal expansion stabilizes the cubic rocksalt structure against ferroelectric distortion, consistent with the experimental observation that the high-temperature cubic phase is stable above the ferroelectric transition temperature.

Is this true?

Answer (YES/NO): NO